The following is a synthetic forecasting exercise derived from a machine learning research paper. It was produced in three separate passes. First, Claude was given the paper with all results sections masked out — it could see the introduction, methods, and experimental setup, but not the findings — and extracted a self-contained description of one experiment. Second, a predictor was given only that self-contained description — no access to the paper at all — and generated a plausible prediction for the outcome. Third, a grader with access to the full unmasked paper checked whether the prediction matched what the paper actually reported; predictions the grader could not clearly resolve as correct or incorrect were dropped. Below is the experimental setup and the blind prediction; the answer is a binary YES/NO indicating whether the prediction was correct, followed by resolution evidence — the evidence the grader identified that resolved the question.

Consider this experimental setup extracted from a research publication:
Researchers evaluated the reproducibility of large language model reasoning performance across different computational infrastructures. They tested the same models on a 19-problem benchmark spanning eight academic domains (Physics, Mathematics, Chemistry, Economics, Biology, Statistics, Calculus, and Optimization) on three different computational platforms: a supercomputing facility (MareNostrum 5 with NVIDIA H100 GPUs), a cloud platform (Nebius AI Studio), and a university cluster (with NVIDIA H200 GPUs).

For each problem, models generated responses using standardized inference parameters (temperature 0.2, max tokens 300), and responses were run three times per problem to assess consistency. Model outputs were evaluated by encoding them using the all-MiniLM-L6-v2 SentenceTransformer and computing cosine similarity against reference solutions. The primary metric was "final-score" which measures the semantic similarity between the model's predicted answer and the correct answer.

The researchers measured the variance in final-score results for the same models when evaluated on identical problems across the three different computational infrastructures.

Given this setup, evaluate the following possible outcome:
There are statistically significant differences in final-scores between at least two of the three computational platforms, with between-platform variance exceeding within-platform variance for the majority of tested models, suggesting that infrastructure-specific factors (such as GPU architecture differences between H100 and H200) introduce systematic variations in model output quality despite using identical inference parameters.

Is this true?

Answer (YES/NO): NO